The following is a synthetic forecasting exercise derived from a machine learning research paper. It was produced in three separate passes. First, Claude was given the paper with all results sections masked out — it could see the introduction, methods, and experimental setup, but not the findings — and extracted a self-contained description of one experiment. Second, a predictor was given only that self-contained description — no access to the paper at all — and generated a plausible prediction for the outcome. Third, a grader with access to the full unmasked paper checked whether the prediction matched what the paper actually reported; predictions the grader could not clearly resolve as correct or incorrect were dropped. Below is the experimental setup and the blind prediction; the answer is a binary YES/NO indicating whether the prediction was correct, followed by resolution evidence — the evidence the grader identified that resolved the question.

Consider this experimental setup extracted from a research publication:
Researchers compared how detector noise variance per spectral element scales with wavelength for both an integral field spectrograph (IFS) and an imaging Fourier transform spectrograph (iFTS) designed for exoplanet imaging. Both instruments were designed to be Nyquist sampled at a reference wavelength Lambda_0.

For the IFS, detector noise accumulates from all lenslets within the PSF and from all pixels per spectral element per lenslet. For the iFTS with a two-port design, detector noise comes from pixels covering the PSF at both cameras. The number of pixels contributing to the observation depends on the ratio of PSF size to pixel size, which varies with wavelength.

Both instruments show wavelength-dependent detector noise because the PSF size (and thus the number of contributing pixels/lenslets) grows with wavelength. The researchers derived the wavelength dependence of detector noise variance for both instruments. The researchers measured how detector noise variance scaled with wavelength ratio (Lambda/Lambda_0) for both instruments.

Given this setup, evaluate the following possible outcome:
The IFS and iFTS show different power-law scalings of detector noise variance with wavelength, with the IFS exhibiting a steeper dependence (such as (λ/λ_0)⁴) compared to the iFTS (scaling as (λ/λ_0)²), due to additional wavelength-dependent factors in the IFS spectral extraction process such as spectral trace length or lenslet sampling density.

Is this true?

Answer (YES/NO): NO